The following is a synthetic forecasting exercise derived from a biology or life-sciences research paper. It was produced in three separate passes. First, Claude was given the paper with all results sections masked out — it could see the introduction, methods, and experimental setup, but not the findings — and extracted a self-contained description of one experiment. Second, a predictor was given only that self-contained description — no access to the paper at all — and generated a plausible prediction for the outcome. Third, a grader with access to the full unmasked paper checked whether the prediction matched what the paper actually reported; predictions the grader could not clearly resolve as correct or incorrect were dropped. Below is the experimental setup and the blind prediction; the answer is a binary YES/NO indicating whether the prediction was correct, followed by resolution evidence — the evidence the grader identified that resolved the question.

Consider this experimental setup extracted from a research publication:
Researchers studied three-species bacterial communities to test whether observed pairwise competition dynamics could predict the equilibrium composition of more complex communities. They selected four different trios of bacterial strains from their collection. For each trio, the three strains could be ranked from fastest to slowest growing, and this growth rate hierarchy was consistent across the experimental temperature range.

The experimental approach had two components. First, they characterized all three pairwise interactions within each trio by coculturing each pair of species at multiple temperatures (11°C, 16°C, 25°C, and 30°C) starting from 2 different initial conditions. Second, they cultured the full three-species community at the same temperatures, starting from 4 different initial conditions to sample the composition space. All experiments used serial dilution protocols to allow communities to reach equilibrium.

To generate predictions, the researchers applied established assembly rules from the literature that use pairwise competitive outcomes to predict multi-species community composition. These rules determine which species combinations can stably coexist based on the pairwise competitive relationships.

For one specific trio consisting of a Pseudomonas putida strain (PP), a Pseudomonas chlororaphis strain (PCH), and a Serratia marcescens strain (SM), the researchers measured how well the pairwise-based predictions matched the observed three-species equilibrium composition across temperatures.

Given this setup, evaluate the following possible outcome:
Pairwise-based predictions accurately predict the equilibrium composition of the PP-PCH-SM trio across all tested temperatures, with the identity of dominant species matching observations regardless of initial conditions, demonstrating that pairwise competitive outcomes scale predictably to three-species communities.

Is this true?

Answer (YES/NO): YES